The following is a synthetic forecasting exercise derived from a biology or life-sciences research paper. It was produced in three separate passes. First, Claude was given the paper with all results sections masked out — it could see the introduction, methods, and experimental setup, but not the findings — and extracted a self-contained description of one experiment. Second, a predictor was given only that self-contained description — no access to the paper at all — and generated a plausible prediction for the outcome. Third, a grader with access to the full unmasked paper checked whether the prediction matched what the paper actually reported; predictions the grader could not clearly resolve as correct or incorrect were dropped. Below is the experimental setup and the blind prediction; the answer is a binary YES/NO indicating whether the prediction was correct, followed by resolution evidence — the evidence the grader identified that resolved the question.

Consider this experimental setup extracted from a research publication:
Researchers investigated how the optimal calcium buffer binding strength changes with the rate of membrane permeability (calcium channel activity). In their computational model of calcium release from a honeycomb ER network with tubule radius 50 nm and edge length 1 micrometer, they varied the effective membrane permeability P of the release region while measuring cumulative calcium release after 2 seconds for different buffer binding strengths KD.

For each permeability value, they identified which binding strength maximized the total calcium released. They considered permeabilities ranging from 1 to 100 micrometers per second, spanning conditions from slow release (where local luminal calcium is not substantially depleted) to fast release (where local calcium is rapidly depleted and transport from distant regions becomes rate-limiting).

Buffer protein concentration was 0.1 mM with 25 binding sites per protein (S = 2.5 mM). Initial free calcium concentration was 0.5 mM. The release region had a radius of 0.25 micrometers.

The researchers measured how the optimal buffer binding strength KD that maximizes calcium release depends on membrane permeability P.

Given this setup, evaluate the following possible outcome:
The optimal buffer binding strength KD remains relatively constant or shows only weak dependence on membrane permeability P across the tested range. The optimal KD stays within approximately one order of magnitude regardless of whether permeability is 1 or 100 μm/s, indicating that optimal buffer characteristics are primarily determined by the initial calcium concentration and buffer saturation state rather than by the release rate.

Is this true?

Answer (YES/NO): NO